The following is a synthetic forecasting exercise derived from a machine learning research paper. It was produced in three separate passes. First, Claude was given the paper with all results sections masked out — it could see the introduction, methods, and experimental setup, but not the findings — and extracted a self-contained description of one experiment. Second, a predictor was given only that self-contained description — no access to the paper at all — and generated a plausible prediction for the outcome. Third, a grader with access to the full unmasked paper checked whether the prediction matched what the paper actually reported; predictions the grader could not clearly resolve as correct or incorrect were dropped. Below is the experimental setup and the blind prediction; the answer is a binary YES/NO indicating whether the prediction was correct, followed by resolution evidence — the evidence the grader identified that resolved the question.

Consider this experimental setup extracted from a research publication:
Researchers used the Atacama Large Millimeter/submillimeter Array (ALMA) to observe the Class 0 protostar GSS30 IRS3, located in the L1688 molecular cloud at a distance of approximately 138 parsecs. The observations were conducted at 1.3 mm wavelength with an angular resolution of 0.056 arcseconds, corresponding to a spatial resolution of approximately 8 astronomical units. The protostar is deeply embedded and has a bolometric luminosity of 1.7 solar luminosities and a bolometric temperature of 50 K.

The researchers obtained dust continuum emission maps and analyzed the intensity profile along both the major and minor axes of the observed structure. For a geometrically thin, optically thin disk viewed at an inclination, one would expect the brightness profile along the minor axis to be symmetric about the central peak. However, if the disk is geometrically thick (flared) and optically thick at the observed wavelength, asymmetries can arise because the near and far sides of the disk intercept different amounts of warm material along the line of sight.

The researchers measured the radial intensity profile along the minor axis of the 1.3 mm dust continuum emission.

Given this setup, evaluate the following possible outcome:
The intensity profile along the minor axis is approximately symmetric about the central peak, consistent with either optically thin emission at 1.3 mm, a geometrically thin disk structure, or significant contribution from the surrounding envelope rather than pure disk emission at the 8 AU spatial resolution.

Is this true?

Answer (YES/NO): NO